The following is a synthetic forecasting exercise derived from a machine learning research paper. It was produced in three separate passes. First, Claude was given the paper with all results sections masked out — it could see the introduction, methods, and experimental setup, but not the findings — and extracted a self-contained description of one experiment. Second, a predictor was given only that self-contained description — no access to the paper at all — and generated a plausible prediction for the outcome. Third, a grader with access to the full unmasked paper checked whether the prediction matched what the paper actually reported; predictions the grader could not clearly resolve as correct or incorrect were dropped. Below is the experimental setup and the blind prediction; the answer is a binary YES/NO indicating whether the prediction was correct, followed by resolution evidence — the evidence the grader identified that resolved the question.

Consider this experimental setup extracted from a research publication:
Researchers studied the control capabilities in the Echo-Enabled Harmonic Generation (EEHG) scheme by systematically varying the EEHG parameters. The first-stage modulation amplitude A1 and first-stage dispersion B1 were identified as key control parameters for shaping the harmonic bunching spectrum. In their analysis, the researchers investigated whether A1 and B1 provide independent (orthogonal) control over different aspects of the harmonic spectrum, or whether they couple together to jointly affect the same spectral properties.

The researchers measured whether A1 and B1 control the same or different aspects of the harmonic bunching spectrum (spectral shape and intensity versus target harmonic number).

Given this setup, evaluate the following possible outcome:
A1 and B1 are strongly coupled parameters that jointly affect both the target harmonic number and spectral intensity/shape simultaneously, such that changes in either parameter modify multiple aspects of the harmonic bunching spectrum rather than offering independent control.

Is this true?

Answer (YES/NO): NO